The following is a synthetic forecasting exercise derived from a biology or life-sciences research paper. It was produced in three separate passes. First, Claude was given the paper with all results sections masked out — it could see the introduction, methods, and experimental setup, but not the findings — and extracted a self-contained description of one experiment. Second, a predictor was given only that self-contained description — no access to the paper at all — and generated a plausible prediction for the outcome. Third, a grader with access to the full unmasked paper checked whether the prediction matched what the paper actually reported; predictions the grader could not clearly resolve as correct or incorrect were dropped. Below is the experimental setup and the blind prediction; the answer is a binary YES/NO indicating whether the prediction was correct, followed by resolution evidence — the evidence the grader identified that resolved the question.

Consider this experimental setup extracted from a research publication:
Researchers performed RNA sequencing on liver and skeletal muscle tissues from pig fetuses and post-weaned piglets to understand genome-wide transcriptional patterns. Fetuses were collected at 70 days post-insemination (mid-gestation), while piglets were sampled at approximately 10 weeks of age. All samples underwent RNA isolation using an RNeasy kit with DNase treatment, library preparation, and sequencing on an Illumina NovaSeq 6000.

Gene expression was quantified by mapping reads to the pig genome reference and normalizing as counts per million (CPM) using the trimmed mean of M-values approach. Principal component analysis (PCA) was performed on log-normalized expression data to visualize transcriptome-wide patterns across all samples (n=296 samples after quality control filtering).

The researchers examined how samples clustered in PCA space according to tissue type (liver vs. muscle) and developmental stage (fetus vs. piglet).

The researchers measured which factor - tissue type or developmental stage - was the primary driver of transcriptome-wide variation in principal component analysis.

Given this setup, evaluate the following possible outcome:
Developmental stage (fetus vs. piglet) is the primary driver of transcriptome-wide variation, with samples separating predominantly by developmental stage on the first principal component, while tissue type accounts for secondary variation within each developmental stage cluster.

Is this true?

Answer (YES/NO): NO